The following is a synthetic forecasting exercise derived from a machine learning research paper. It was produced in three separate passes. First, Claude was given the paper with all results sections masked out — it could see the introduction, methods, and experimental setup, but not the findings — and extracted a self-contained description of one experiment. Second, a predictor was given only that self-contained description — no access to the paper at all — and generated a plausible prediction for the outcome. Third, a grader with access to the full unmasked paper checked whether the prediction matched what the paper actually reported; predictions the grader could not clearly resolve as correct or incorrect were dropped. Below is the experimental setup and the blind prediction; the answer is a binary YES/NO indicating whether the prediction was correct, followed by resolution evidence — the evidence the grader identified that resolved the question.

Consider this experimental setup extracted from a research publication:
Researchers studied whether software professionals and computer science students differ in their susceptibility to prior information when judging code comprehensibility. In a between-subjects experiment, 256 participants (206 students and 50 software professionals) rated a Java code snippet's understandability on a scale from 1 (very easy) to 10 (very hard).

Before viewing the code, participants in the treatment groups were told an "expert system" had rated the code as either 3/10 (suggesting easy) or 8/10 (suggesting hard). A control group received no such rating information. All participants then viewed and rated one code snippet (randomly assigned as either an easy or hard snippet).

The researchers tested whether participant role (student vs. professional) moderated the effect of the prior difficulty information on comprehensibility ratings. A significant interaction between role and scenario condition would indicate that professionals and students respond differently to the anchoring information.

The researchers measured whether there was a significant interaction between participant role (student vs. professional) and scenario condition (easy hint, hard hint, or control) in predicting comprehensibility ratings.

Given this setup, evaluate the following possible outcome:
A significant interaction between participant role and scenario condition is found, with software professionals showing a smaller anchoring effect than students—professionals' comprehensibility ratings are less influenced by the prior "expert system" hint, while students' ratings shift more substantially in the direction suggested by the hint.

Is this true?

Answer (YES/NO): NO